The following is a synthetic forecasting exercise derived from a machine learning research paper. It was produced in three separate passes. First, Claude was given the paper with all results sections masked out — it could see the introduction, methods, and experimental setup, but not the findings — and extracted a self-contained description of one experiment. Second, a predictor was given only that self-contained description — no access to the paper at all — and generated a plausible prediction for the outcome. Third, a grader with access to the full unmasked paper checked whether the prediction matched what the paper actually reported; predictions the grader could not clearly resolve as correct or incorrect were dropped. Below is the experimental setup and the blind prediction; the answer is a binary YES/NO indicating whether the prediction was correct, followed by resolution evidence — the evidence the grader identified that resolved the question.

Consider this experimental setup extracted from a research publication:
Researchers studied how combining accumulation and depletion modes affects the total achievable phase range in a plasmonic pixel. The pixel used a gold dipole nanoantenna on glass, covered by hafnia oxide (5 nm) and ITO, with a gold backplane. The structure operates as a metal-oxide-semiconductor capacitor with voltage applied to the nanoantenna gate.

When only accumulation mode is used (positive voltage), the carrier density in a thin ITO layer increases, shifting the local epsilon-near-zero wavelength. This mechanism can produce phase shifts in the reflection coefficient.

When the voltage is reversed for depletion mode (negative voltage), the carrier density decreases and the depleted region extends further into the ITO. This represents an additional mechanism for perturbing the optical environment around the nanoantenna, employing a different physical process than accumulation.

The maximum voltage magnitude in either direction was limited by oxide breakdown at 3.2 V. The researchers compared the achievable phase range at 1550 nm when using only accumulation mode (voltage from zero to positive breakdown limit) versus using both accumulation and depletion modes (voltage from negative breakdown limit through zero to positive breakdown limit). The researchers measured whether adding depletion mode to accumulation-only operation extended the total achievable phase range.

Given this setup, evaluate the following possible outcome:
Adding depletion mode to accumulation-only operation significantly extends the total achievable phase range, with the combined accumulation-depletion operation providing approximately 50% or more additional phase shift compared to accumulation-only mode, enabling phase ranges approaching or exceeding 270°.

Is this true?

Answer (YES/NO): NO